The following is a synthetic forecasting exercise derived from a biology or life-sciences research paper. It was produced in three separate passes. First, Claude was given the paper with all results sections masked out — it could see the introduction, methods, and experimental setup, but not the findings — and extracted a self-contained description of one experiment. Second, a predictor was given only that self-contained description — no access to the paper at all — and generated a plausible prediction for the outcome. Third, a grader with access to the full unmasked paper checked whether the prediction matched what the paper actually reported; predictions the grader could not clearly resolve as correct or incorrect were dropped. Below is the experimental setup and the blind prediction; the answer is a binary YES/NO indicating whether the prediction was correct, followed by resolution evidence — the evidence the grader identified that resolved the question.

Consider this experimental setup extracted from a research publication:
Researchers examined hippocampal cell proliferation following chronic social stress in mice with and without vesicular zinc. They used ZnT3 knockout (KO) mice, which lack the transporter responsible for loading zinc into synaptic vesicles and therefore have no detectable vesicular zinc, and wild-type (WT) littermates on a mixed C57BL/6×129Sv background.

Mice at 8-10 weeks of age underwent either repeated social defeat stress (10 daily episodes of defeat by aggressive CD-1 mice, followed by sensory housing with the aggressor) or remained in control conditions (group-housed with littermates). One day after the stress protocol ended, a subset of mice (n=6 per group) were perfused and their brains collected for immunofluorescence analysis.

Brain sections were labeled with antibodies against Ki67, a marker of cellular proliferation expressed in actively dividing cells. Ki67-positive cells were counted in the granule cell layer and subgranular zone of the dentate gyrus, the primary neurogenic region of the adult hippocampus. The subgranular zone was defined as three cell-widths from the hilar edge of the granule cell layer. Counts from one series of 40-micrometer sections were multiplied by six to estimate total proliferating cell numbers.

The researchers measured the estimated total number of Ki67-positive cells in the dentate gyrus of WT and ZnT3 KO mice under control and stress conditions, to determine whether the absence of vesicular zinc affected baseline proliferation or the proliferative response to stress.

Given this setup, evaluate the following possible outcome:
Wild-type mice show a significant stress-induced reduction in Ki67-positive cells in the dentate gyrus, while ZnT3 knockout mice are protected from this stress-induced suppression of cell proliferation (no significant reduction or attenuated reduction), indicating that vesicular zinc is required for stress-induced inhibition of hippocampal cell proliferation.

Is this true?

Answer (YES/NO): NO